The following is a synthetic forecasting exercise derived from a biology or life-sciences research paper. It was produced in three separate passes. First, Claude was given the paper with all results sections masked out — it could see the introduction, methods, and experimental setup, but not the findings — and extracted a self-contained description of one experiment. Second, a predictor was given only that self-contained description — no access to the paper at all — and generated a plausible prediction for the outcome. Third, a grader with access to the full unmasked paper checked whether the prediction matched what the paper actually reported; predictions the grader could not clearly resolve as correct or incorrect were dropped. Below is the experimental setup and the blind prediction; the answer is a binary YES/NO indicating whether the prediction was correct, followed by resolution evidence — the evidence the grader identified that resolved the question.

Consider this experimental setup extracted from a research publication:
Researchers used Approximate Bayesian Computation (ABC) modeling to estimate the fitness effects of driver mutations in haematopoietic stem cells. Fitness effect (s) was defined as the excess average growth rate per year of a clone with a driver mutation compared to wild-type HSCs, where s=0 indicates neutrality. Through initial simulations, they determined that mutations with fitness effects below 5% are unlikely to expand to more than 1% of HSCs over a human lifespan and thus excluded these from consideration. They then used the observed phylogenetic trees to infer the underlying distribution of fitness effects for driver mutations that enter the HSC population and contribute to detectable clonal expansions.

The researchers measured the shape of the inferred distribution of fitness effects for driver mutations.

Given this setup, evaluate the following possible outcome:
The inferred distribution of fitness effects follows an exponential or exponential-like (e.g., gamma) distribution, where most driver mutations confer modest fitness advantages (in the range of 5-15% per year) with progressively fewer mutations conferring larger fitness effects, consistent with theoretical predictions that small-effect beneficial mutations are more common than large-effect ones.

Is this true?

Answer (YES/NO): YES